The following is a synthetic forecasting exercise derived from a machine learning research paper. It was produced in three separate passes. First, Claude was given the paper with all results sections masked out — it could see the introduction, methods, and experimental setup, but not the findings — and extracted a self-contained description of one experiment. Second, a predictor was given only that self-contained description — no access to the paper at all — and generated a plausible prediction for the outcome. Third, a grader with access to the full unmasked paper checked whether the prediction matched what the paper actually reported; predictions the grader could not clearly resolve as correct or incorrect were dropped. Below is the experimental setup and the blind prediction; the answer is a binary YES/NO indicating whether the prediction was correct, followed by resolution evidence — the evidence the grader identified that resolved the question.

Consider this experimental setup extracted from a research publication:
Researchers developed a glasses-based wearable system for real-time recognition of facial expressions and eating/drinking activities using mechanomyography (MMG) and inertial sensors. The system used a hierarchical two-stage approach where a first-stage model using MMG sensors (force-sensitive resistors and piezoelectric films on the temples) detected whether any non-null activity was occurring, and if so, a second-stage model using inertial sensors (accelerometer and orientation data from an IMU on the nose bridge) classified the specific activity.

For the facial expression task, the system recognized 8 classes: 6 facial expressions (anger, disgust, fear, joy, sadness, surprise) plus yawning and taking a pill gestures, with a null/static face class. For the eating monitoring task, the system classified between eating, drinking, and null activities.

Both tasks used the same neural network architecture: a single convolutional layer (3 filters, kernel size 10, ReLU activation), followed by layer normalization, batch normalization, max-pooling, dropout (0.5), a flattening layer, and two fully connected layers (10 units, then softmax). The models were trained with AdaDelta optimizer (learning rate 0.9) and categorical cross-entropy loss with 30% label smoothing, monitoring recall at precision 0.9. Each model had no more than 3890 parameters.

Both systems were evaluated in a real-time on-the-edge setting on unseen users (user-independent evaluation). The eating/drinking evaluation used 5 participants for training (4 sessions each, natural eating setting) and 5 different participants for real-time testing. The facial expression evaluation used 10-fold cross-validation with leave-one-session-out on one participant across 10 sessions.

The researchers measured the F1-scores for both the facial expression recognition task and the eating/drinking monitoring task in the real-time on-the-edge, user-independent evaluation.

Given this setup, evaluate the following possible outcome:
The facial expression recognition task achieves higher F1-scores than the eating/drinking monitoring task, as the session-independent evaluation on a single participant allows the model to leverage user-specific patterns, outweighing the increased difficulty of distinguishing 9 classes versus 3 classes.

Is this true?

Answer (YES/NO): NO